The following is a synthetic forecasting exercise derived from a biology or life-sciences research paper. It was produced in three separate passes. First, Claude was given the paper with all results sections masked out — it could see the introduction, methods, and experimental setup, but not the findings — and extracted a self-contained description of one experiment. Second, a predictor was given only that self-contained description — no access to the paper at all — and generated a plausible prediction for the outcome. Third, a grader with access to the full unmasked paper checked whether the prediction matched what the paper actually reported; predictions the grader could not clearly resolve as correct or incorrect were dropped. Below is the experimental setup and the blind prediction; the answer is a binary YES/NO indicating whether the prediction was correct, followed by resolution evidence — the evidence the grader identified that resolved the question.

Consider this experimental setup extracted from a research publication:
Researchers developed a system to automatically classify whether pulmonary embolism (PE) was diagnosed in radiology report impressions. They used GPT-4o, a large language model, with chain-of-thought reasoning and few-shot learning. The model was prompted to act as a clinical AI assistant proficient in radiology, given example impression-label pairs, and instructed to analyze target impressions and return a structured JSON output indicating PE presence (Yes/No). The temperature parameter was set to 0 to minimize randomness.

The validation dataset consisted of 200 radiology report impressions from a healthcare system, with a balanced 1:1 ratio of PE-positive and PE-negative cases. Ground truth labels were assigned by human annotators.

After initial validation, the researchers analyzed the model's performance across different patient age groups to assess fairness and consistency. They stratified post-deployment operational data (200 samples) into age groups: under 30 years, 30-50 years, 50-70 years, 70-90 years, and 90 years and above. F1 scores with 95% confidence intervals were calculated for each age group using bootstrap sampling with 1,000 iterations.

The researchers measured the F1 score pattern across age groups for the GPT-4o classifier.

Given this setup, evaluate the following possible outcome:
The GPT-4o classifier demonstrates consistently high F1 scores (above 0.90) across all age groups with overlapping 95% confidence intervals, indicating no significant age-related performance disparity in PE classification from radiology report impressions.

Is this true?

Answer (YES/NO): NO